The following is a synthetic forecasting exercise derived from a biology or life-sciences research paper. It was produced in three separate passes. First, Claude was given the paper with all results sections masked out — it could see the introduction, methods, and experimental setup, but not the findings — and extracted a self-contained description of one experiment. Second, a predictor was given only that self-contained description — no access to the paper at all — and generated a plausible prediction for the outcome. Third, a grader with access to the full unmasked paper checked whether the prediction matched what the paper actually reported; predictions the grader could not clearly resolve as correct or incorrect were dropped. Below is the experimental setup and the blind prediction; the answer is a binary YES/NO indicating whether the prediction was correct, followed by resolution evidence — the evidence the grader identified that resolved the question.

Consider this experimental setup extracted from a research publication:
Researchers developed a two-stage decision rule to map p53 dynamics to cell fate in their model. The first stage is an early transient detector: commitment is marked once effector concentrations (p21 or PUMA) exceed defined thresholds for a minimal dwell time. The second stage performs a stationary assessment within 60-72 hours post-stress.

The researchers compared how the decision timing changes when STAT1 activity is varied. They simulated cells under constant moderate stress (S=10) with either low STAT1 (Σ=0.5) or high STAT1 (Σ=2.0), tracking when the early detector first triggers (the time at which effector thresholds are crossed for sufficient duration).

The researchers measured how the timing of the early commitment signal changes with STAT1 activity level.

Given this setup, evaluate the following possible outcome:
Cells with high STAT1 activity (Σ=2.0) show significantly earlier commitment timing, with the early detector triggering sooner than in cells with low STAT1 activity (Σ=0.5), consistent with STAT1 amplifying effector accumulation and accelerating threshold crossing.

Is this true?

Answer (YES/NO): YES